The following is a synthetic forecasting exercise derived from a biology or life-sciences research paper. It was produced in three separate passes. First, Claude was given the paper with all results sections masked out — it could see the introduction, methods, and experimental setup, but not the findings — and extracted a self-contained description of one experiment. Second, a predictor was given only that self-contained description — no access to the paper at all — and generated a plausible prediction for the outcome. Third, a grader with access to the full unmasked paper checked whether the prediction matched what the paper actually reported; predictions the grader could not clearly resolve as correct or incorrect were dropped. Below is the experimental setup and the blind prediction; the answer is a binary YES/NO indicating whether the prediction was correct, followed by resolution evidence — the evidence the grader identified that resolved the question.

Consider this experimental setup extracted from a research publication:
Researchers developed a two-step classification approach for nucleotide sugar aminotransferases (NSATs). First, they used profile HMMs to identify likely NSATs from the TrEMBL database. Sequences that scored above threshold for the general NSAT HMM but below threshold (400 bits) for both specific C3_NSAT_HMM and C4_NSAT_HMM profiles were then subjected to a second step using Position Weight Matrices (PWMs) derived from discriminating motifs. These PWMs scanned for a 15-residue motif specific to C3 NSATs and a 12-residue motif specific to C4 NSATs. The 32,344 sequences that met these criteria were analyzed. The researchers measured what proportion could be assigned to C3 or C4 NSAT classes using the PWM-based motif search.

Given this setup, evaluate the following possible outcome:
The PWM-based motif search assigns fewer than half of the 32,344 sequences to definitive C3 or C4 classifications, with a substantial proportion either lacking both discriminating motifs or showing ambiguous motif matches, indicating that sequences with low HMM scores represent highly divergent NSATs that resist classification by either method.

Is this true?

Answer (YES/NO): NO